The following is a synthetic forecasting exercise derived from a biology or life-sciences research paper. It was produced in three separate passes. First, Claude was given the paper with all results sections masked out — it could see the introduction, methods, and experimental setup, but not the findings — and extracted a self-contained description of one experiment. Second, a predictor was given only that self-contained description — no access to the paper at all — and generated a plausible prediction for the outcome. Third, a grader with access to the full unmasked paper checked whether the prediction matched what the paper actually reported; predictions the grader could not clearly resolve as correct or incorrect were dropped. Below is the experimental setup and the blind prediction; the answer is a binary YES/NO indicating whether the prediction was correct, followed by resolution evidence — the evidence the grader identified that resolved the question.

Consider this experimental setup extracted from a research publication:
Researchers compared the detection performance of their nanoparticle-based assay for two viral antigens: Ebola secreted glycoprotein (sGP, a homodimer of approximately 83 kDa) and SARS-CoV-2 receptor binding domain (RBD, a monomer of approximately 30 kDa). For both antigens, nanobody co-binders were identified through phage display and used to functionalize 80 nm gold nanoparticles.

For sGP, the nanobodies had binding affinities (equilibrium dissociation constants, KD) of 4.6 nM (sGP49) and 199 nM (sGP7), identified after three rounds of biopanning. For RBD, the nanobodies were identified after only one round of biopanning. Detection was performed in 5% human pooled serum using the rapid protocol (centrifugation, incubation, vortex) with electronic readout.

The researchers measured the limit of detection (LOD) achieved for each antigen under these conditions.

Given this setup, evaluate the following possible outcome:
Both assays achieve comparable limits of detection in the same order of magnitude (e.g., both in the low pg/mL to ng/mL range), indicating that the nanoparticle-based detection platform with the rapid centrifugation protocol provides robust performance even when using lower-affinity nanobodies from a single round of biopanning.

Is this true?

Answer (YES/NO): NO